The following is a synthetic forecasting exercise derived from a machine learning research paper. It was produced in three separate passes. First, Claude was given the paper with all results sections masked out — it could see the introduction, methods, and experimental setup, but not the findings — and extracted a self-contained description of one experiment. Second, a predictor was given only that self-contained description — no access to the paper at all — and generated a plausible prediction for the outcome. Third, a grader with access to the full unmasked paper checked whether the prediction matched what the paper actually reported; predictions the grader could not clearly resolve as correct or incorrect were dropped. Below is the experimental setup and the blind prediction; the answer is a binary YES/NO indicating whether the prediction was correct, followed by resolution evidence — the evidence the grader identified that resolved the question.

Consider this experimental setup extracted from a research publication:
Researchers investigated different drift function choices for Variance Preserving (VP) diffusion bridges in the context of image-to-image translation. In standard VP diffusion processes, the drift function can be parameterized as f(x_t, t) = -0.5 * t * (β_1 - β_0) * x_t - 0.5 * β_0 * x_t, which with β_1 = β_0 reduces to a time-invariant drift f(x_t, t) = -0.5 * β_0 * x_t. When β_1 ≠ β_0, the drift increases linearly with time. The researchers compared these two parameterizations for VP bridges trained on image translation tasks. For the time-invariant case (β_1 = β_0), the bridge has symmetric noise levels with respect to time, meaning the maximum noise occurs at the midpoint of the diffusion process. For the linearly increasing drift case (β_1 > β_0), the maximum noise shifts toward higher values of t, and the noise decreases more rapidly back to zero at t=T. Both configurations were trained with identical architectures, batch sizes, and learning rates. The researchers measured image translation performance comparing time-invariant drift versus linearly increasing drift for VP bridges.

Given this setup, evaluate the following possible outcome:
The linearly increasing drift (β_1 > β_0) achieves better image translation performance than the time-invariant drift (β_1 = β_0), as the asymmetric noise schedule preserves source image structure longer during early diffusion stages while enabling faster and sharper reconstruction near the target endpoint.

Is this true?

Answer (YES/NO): NO